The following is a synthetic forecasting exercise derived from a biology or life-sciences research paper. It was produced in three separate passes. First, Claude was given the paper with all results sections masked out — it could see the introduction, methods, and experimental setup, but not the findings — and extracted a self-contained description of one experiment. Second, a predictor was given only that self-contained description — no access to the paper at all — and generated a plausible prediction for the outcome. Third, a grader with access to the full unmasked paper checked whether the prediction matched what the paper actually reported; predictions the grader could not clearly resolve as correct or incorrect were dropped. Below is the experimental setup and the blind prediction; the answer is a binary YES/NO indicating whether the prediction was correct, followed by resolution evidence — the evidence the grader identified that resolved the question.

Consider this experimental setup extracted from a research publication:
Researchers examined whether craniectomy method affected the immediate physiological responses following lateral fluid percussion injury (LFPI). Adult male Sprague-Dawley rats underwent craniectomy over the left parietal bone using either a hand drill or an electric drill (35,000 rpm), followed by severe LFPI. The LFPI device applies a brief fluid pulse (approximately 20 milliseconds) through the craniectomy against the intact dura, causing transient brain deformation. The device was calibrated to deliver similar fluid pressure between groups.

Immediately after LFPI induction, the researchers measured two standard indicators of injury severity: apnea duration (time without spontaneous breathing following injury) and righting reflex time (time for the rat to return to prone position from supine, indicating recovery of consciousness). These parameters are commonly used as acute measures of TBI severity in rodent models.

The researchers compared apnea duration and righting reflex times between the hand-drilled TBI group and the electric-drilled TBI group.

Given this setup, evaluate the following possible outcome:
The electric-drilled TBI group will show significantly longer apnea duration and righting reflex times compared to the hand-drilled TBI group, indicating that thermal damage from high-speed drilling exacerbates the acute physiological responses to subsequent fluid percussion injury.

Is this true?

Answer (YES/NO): NO